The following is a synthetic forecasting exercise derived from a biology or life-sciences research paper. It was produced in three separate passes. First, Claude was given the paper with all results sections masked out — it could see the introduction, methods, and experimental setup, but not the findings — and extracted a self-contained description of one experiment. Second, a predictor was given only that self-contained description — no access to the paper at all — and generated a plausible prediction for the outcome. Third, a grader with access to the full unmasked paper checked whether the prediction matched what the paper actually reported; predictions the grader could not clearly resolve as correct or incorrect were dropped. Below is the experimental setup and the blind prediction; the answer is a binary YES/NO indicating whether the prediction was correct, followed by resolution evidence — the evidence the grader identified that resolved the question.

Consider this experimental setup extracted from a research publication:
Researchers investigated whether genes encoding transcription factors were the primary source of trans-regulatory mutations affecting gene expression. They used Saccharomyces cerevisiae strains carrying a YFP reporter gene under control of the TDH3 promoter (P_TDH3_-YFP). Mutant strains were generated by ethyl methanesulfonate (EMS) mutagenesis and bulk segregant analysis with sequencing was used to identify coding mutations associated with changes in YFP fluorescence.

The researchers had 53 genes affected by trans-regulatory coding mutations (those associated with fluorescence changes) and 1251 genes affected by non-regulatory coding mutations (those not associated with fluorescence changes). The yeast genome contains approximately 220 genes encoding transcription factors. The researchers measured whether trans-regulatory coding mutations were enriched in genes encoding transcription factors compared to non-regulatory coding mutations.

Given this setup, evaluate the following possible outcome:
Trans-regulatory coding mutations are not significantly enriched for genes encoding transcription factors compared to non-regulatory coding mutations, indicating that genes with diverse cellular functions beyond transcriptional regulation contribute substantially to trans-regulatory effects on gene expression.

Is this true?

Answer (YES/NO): YES